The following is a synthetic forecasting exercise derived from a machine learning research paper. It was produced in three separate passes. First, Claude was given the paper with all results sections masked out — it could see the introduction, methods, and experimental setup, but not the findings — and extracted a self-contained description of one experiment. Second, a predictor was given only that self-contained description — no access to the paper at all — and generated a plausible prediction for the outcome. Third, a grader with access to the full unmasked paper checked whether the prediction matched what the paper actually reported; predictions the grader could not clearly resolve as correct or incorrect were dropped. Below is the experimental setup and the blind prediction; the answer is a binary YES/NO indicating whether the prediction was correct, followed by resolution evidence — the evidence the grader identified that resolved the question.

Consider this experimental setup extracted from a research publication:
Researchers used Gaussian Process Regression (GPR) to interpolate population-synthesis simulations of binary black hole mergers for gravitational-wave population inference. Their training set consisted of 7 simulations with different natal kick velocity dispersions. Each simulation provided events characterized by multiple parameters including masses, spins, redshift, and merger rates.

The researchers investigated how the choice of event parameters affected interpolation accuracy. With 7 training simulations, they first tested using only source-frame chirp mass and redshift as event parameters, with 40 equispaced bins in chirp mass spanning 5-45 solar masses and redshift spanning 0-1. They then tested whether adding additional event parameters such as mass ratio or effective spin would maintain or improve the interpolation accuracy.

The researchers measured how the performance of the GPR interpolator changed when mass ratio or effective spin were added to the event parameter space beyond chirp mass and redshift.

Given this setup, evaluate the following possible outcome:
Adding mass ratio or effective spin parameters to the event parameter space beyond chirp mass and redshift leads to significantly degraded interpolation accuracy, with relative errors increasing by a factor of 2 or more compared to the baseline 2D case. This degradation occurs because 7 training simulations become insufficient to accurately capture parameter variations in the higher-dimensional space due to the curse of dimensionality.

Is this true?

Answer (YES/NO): NO